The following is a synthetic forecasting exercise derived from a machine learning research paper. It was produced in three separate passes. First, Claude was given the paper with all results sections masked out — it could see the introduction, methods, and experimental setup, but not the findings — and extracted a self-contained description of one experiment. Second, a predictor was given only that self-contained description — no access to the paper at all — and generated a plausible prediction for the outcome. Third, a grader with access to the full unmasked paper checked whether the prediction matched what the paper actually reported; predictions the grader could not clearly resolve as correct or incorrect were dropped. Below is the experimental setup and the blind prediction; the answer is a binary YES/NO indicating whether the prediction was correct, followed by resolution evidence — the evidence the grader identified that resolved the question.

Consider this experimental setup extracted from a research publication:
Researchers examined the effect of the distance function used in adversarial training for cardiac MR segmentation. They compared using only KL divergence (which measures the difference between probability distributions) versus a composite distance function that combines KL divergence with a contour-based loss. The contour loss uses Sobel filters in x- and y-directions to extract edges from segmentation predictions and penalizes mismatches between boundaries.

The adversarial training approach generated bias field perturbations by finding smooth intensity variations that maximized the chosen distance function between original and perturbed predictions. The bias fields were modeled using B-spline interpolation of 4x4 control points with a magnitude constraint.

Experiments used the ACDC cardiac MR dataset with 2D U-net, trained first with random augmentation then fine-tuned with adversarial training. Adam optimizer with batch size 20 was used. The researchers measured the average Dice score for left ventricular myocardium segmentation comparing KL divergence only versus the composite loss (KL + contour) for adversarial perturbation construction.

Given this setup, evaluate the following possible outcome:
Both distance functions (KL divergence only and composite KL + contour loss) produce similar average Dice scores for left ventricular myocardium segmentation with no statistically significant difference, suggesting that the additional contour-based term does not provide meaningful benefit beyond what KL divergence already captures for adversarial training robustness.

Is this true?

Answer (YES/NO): NO